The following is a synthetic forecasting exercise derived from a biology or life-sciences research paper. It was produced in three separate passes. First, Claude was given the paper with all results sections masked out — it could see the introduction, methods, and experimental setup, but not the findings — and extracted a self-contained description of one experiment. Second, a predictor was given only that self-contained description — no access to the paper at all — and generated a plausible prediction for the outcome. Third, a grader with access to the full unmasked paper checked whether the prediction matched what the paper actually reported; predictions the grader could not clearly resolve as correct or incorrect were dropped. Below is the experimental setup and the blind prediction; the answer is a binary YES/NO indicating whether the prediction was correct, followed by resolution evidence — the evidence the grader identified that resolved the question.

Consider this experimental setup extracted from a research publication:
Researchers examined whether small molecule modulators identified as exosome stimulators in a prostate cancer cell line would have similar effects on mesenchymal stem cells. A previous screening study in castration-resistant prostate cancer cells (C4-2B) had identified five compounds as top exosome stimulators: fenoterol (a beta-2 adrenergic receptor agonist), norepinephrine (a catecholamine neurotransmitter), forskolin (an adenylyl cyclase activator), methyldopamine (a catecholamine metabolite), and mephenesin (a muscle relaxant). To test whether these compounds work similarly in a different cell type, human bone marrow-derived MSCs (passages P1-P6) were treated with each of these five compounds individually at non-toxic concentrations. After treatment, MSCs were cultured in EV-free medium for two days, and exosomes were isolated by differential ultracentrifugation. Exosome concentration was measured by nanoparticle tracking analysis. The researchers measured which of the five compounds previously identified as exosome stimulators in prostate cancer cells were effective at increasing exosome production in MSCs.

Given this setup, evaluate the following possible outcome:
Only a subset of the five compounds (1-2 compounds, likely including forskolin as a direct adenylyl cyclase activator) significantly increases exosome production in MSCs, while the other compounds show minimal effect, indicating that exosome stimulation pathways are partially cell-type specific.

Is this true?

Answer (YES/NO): NO